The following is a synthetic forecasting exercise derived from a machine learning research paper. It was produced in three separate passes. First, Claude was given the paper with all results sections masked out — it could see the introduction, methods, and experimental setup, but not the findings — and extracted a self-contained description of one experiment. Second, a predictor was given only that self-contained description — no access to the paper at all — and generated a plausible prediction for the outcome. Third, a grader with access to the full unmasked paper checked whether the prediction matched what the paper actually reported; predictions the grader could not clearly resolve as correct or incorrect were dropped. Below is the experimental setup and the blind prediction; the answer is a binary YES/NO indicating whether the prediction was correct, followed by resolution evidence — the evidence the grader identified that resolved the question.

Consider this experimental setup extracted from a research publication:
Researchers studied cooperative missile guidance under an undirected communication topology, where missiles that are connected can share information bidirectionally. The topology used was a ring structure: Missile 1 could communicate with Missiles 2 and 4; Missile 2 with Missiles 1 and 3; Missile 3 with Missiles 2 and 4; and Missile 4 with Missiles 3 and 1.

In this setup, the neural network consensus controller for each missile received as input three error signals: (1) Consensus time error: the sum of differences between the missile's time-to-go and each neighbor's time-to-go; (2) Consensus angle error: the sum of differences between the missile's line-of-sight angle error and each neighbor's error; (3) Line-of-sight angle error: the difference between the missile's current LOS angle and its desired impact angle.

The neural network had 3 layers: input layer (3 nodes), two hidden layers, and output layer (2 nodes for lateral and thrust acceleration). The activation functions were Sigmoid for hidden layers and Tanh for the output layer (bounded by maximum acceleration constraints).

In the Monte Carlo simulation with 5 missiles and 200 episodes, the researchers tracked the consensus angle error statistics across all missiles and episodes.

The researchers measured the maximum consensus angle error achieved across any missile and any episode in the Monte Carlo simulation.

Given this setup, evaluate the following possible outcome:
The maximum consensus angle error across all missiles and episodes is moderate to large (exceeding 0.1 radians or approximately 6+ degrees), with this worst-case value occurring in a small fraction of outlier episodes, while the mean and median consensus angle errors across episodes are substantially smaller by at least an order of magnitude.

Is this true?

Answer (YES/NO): NO